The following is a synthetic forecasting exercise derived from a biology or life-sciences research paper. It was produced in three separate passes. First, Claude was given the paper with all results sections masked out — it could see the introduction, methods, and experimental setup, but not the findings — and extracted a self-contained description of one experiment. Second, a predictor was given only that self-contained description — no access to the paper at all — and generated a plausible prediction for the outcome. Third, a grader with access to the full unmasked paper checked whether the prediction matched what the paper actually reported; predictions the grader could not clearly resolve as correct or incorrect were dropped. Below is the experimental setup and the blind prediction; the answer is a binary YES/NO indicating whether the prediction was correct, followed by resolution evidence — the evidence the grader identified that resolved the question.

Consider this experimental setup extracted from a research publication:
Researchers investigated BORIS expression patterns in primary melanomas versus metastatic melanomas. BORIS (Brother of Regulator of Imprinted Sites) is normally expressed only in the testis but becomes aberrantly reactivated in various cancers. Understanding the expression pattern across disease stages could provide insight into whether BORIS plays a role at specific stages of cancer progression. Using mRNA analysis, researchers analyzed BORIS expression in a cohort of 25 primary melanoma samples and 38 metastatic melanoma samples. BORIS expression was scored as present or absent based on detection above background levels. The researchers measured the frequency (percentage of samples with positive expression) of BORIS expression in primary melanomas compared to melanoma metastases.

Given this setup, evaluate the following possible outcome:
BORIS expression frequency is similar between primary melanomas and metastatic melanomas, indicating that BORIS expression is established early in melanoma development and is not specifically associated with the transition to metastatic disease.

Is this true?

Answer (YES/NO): NO